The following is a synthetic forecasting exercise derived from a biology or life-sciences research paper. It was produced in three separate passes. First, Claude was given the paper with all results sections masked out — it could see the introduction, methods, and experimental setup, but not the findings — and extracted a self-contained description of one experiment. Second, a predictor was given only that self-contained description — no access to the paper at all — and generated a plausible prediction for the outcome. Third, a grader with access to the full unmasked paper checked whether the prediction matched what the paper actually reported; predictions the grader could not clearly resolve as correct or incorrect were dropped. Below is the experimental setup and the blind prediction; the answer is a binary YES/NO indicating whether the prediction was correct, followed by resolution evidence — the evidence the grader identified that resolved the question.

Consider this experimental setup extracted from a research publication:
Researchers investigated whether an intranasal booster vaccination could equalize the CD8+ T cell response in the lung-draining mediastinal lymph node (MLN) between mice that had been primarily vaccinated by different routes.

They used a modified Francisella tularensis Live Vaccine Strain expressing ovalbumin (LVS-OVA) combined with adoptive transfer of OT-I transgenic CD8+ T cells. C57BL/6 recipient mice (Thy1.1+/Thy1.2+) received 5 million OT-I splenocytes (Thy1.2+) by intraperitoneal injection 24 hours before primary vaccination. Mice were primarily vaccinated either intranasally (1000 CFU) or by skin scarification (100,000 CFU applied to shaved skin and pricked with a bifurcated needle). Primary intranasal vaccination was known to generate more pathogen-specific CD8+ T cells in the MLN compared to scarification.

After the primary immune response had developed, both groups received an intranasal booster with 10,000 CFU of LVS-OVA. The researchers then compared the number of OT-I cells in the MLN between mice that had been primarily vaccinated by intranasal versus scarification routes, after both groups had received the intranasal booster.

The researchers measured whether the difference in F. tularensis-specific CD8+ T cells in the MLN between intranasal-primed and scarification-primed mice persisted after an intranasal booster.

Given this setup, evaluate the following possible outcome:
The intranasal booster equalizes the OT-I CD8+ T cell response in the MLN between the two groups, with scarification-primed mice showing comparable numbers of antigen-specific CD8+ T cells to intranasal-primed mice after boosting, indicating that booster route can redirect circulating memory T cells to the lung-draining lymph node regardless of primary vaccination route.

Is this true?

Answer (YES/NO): YES